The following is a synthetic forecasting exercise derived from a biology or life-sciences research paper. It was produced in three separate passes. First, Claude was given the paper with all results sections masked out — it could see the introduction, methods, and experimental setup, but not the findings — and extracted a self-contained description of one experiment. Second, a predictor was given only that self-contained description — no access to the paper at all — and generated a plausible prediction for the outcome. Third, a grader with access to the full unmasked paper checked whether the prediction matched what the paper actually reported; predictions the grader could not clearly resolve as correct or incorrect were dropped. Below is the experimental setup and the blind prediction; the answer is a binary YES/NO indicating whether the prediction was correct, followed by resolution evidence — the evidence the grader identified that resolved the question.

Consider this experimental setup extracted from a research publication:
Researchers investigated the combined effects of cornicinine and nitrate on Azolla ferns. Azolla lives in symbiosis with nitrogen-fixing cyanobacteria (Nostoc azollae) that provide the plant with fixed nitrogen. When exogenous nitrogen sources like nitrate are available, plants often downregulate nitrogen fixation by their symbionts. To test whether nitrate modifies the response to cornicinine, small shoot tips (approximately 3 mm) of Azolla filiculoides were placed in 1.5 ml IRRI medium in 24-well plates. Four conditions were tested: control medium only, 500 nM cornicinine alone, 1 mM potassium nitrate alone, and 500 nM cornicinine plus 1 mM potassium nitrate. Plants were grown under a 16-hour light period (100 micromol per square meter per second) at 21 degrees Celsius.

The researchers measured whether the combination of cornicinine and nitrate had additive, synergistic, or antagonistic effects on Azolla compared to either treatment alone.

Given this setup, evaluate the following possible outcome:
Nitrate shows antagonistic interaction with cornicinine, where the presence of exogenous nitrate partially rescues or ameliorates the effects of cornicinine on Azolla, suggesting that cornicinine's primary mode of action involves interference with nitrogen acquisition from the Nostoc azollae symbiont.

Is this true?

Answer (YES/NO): NO